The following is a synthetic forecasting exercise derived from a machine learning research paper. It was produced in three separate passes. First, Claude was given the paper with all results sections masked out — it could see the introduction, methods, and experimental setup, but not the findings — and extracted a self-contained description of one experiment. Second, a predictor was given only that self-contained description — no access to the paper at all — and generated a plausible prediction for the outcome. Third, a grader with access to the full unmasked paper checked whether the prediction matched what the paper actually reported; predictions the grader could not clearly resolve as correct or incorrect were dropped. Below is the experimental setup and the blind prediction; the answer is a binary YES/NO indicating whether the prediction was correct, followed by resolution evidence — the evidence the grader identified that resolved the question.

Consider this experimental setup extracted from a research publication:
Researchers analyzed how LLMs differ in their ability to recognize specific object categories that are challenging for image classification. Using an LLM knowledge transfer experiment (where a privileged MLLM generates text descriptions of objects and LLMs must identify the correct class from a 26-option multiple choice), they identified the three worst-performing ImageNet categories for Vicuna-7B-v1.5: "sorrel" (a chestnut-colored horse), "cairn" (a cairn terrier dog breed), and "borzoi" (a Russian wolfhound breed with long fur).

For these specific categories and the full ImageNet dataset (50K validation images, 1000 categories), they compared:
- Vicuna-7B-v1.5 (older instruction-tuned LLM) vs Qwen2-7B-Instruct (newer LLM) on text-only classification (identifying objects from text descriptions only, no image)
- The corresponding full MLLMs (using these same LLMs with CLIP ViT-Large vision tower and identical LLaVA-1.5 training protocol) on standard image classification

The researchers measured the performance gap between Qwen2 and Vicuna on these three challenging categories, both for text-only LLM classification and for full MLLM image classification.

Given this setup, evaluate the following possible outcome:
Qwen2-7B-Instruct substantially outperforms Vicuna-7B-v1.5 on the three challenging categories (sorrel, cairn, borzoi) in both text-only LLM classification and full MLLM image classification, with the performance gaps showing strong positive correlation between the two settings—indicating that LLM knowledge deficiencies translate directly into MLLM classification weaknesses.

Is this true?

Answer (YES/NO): YES